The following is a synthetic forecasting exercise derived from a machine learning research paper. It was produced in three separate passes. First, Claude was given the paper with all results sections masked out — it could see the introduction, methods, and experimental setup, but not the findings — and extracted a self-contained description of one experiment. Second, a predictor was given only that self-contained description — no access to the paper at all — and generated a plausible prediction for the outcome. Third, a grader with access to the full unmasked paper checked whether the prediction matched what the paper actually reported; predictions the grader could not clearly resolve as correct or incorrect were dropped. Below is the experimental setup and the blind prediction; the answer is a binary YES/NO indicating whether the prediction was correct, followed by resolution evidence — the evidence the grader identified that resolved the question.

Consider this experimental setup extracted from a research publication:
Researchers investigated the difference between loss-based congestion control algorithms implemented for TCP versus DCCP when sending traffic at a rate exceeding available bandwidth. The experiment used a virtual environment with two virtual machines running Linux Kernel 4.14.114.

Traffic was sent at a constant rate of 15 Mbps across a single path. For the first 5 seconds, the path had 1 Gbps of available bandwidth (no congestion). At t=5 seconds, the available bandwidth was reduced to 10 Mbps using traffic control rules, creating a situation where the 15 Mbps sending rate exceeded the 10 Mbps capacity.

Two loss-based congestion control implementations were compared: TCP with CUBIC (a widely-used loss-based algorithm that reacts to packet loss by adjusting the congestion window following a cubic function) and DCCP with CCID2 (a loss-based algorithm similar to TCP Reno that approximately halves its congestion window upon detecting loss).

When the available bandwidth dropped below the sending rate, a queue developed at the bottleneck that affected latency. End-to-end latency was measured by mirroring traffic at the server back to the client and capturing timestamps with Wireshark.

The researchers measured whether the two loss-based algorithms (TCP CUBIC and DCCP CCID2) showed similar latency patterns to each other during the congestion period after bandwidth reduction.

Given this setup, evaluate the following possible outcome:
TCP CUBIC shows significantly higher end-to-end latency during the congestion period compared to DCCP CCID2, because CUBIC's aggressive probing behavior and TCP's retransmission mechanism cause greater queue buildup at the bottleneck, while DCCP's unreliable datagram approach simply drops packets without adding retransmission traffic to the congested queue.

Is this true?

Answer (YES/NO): NO